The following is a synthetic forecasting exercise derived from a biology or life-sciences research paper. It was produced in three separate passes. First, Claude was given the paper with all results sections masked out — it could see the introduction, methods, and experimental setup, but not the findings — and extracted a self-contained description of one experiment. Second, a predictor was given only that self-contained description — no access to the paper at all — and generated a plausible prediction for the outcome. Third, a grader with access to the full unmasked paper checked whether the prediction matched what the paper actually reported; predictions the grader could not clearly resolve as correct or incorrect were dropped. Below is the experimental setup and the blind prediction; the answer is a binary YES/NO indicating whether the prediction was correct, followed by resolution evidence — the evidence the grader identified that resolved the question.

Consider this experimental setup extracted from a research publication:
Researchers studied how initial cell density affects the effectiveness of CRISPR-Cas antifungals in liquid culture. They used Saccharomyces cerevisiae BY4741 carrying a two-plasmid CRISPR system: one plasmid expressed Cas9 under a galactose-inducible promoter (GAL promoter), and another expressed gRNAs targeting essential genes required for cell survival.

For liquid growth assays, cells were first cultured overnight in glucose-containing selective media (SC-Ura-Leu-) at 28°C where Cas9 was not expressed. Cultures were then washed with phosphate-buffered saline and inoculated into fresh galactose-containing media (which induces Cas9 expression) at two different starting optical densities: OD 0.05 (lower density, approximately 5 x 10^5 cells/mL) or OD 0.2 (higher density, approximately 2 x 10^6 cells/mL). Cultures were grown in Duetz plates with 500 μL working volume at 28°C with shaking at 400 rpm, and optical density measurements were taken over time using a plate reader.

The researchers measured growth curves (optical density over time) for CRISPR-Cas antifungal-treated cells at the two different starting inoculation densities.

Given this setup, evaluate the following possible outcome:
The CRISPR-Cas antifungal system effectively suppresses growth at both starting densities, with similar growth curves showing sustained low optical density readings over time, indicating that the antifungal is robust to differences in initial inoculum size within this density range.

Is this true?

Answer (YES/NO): NO